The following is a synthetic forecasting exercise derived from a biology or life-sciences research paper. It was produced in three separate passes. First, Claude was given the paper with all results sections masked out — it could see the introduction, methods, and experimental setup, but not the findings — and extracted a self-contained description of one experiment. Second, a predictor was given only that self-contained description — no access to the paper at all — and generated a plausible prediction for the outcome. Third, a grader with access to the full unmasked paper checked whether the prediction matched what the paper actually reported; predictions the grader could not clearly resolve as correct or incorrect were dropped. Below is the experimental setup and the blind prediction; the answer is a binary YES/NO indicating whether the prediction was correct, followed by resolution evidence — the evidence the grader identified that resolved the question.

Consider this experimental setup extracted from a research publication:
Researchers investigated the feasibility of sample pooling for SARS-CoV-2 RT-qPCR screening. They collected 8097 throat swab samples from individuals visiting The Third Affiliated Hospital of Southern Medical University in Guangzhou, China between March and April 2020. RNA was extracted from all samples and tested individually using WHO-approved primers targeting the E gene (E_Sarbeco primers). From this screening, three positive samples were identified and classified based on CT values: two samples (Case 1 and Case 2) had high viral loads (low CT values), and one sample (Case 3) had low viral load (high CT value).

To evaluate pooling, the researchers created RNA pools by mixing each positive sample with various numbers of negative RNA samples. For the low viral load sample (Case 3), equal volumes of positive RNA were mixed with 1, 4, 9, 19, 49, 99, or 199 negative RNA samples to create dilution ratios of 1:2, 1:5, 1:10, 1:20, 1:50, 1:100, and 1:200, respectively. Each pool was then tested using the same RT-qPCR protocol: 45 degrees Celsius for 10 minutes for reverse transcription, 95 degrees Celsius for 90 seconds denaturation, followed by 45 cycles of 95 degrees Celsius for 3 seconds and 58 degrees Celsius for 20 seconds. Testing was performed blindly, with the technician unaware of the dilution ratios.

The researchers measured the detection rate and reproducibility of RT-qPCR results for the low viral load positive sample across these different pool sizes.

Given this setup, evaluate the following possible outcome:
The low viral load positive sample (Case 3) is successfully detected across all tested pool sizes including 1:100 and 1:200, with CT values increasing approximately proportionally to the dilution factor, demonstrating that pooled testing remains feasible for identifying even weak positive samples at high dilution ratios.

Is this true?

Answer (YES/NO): NO